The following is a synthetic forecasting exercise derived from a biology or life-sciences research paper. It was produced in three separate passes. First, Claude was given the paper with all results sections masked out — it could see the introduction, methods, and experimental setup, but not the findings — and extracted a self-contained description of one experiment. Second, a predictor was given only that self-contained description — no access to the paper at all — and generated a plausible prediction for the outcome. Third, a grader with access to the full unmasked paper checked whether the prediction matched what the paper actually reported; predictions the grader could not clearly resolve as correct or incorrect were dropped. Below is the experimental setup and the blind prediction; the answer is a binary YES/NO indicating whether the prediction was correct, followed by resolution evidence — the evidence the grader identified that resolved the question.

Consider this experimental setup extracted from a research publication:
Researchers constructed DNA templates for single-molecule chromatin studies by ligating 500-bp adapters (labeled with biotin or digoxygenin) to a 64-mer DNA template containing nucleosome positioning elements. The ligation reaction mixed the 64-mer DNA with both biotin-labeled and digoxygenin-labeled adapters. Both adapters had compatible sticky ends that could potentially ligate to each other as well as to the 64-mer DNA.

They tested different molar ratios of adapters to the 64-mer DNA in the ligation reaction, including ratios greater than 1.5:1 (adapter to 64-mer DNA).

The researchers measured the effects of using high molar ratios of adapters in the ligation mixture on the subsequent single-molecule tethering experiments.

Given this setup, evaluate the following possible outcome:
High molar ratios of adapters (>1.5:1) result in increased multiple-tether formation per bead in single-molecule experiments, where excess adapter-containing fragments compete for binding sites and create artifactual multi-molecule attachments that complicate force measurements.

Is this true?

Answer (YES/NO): NO